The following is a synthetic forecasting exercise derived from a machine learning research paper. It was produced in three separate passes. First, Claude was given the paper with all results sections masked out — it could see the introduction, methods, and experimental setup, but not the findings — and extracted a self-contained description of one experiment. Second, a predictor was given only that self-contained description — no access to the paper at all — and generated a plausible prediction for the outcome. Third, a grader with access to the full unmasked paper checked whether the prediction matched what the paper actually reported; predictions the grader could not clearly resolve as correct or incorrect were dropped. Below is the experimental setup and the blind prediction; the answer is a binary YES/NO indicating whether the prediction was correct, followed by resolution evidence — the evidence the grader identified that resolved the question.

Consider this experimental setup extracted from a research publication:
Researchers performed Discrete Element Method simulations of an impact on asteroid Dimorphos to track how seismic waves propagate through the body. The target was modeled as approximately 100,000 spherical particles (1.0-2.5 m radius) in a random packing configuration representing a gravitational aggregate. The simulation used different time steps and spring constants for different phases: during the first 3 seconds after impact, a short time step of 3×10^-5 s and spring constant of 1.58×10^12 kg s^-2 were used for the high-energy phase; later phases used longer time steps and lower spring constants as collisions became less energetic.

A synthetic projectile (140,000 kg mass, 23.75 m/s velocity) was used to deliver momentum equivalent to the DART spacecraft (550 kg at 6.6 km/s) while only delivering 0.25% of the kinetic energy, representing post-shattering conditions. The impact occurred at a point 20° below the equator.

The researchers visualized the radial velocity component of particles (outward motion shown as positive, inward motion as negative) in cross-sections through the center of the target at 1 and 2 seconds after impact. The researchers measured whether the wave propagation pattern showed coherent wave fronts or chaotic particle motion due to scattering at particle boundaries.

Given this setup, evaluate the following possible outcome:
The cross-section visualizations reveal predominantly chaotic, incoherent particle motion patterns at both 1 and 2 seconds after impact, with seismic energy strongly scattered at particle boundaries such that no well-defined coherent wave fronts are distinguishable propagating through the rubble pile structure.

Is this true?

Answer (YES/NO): NO